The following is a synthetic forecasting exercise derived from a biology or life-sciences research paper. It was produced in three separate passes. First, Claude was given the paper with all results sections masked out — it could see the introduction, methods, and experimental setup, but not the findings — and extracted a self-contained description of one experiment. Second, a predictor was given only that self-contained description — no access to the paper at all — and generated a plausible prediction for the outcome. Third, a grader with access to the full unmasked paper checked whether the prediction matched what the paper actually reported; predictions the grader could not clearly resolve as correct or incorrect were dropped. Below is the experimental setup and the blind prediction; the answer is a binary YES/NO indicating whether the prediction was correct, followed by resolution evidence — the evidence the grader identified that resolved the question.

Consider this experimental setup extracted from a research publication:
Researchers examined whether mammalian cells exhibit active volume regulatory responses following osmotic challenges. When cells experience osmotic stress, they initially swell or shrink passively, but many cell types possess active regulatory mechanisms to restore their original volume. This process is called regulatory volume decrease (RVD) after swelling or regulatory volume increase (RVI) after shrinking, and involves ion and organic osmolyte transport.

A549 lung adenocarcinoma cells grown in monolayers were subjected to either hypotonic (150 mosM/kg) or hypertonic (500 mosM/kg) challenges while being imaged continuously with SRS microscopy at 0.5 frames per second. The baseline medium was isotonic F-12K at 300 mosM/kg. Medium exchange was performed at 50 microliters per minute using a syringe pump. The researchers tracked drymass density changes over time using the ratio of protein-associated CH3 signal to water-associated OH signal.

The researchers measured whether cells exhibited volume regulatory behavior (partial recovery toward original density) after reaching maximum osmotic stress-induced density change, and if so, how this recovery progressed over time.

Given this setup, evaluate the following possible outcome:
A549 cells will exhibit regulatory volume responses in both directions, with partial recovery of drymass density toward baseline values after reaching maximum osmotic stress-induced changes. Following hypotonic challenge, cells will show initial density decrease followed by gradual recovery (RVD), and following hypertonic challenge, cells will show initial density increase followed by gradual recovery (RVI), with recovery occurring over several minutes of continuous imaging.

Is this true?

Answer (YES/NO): YES